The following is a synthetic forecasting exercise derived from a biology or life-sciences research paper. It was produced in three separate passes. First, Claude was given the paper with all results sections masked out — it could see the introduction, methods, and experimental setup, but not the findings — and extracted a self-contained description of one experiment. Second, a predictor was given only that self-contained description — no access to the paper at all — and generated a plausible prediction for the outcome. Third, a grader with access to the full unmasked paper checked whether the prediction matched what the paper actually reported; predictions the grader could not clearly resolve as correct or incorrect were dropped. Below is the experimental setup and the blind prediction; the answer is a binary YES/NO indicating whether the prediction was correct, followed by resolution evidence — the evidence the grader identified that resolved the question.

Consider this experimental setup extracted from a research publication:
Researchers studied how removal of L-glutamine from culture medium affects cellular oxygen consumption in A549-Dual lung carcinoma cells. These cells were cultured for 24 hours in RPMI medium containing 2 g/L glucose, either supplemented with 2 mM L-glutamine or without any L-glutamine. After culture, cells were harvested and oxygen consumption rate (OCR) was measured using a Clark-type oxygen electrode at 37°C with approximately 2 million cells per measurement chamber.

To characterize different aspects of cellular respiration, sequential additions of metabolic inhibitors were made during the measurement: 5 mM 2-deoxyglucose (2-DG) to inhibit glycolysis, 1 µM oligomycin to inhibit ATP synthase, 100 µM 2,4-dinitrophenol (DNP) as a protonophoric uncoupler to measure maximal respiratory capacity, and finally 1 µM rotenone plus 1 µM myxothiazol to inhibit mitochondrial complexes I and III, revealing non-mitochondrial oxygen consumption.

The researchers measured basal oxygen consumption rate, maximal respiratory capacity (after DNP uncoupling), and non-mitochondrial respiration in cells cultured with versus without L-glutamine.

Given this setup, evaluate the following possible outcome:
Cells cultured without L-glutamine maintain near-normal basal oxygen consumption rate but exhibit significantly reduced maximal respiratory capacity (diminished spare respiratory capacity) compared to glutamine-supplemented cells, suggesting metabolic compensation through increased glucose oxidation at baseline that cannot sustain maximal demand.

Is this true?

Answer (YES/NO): NO